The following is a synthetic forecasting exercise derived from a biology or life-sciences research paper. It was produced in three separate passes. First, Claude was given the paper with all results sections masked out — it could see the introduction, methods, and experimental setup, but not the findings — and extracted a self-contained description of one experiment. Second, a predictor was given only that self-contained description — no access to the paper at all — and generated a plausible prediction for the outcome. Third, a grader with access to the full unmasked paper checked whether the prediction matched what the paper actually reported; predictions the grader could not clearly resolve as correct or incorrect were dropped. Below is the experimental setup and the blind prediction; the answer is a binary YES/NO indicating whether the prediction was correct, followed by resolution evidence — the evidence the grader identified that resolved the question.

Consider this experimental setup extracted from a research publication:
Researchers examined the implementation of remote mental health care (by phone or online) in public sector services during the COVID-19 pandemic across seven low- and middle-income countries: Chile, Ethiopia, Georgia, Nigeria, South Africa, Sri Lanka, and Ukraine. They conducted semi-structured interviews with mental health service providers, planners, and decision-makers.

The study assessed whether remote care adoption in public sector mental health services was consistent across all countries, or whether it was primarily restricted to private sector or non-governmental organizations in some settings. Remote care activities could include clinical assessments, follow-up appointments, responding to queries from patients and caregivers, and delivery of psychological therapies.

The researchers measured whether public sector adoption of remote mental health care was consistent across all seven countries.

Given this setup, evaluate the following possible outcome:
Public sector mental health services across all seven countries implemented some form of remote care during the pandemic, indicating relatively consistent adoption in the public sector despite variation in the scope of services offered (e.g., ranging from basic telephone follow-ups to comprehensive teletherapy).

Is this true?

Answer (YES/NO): NO